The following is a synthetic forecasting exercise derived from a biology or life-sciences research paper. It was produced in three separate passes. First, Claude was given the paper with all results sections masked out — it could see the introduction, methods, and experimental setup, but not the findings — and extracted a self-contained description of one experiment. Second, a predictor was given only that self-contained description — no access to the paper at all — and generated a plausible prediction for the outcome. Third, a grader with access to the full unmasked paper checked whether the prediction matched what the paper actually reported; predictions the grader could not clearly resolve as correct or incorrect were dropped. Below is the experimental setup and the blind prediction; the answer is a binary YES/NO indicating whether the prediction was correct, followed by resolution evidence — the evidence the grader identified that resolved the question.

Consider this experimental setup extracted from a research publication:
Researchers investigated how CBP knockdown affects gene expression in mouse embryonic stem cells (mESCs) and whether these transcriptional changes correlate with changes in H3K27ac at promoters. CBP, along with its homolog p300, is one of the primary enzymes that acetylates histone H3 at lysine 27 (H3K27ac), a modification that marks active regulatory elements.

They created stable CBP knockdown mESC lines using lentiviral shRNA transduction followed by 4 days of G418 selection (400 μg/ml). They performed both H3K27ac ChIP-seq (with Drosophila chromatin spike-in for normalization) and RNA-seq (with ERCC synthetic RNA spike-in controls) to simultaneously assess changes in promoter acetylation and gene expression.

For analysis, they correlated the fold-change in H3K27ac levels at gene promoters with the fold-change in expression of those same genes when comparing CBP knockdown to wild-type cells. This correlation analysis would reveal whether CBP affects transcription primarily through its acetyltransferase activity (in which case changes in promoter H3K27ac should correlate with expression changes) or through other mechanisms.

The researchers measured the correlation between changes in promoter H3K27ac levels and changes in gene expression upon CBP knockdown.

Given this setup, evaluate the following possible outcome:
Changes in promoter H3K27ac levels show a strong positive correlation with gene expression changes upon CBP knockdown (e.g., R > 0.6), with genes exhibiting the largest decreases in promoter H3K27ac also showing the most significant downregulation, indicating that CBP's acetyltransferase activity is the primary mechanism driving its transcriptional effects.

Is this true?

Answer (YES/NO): NO